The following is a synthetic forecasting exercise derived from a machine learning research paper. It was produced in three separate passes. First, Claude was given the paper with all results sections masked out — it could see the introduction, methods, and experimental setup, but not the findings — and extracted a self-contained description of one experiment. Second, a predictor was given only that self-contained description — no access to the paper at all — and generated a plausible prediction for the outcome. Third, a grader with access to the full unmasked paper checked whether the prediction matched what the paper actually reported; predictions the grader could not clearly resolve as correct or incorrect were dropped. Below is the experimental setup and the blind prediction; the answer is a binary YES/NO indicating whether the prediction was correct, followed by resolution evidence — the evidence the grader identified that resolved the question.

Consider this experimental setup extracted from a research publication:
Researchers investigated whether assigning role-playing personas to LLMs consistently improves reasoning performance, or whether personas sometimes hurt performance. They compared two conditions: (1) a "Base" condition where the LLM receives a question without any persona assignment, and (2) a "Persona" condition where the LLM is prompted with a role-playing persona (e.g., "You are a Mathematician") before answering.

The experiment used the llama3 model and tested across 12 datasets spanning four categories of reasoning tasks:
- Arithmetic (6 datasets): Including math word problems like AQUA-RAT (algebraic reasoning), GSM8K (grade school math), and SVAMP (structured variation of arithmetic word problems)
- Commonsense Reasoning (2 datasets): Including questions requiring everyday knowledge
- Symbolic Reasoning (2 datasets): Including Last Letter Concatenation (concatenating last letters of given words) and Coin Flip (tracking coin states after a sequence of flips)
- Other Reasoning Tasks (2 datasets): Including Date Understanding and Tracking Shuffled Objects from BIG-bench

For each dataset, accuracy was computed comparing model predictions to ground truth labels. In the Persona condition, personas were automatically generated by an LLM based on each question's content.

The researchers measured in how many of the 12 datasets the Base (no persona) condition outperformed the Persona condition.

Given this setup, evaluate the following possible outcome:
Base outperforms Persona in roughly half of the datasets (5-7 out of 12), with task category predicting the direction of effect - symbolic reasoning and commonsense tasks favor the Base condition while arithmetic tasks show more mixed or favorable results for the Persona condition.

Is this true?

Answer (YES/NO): NO